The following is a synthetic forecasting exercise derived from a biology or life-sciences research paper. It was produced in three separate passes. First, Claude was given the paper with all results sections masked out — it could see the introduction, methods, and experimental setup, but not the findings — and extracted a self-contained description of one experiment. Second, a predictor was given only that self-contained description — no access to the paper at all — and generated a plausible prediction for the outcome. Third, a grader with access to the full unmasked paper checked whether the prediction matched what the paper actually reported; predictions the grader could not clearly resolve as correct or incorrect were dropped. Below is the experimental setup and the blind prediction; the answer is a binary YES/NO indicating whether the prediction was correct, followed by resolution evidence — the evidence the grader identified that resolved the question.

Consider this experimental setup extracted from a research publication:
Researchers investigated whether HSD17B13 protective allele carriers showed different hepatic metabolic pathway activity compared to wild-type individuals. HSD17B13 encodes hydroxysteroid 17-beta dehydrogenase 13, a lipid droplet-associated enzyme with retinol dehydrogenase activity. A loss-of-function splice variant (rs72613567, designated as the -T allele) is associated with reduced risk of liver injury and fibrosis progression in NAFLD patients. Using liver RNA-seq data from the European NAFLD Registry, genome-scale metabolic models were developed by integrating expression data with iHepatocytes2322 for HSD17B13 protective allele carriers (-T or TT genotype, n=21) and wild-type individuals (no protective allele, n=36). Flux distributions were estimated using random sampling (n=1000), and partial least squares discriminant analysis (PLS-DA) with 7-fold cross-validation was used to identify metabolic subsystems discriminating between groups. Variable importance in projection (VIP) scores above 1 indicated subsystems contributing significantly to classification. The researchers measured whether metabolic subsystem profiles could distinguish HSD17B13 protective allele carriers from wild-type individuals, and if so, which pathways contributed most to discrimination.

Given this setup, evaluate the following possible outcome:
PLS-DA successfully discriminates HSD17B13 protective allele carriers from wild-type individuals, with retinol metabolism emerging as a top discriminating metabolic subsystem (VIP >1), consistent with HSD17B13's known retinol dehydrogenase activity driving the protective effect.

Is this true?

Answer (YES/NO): NO